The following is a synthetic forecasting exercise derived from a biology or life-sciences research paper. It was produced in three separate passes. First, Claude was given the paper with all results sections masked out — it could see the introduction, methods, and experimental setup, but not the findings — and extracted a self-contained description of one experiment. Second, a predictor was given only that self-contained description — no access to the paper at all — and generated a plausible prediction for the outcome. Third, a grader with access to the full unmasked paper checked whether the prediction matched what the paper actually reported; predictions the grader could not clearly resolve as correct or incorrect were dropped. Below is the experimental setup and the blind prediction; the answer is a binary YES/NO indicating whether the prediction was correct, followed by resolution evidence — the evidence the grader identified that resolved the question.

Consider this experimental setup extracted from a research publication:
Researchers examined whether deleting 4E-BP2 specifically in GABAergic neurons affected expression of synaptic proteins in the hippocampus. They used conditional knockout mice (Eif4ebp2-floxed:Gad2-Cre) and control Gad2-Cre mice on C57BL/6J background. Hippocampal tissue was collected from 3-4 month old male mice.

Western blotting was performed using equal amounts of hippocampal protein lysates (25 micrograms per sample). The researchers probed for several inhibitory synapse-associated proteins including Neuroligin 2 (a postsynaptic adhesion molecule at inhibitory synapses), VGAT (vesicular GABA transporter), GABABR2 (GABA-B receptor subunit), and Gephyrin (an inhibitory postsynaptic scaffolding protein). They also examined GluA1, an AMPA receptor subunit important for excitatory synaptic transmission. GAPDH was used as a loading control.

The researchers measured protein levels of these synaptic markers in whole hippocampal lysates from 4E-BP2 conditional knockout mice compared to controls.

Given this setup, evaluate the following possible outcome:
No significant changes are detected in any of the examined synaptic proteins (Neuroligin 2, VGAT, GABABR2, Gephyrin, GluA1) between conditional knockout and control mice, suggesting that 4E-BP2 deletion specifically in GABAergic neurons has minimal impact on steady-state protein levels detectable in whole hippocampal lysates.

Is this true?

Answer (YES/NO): YES